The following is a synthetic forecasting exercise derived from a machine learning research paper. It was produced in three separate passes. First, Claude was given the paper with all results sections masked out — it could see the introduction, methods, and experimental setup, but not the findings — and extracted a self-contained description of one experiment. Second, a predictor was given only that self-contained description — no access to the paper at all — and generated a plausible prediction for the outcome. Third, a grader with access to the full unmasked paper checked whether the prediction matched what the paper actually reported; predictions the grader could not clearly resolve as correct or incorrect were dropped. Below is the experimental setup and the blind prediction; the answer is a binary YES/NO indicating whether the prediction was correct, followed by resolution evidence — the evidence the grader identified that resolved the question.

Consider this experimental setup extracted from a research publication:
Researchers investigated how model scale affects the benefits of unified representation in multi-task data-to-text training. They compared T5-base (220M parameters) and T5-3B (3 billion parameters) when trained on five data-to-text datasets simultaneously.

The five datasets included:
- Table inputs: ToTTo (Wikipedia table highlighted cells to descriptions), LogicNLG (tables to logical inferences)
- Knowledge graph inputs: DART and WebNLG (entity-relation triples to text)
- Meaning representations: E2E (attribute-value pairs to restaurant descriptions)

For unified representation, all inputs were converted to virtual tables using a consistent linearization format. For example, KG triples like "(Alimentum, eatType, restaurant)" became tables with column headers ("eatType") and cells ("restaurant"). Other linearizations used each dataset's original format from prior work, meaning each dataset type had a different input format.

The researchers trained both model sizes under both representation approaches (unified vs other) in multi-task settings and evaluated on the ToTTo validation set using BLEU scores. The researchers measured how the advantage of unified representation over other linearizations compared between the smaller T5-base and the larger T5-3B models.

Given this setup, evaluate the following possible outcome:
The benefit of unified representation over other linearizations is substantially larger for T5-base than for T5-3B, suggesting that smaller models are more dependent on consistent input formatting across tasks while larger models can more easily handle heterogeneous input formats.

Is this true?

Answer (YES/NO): YES